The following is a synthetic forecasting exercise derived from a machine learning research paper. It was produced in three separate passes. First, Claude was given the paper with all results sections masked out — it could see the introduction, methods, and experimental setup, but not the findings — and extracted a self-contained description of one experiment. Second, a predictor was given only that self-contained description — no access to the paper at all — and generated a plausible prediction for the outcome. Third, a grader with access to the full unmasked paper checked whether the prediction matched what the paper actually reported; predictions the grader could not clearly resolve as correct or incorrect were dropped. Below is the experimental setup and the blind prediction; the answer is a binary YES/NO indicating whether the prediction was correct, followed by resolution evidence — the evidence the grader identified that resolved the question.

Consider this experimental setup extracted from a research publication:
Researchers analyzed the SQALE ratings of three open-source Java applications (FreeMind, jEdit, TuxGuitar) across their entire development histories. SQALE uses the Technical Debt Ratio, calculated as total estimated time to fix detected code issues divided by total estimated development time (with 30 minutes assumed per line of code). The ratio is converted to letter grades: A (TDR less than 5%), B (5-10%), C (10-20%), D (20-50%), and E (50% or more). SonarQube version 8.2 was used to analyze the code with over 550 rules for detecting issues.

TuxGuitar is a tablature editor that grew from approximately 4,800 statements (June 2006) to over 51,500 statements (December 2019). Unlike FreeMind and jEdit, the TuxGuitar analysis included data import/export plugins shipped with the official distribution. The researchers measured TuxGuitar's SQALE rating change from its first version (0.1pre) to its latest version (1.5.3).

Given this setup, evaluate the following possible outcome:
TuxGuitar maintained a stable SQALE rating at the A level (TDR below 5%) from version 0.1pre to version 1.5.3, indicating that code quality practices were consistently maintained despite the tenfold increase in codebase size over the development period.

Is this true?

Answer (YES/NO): YES